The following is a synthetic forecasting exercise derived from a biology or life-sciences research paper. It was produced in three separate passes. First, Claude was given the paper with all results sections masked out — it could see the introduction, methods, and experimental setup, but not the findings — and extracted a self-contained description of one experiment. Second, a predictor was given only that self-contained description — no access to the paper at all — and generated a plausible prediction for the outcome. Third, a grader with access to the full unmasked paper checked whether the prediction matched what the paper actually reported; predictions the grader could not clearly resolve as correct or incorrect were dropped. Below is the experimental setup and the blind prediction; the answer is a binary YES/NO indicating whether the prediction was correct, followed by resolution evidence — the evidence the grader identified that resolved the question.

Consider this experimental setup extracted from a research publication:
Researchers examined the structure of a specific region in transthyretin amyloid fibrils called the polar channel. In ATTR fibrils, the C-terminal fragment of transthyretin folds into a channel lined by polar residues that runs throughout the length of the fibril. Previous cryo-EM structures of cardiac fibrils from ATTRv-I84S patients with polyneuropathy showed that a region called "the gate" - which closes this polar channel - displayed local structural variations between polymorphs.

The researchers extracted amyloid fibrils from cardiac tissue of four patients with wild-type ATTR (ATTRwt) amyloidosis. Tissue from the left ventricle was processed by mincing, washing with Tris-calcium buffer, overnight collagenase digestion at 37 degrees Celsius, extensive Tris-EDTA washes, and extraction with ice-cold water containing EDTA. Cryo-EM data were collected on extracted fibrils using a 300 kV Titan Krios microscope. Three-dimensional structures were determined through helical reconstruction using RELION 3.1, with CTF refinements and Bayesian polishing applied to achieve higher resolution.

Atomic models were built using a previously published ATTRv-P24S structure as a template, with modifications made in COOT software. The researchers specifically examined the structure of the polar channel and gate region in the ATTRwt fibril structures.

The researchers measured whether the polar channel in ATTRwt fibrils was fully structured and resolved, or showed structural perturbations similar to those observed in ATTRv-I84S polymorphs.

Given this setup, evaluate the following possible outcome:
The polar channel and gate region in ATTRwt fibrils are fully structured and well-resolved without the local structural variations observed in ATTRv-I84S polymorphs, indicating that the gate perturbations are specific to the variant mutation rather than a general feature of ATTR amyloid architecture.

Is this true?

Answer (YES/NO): YES